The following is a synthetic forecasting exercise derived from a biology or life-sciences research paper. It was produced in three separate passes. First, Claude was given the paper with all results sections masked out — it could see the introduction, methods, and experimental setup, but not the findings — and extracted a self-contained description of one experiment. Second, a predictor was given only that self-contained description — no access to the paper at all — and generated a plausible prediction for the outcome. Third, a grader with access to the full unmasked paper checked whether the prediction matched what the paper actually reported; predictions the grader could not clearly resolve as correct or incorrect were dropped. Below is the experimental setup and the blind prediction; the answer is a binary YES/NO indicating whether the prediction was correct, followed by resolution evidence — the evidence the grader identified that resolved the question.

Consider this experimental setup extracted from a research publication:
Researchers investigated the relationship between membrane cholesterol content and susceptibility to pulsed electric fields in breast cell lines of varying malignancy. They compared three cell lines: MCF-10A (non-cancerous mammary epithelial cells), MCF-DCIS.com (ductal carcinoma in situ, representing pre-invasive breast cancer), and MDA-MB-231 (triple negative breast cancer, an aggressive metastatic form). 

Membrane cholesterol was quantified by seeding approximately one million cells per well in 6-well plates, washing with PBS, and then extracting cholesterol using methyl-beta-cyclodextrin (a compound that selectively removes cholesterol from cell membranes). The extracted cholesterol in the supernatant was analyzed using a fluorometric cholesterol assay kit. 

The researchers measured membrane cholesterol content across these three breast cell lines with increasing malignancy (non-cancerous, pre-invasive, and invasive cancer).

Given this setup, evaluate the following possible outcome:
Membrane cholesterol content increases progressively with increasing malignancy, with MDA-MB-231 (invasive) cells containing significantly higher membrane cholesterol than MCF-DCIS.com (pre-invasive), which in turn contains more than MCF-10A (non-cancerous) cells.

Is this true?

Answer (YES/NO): NO